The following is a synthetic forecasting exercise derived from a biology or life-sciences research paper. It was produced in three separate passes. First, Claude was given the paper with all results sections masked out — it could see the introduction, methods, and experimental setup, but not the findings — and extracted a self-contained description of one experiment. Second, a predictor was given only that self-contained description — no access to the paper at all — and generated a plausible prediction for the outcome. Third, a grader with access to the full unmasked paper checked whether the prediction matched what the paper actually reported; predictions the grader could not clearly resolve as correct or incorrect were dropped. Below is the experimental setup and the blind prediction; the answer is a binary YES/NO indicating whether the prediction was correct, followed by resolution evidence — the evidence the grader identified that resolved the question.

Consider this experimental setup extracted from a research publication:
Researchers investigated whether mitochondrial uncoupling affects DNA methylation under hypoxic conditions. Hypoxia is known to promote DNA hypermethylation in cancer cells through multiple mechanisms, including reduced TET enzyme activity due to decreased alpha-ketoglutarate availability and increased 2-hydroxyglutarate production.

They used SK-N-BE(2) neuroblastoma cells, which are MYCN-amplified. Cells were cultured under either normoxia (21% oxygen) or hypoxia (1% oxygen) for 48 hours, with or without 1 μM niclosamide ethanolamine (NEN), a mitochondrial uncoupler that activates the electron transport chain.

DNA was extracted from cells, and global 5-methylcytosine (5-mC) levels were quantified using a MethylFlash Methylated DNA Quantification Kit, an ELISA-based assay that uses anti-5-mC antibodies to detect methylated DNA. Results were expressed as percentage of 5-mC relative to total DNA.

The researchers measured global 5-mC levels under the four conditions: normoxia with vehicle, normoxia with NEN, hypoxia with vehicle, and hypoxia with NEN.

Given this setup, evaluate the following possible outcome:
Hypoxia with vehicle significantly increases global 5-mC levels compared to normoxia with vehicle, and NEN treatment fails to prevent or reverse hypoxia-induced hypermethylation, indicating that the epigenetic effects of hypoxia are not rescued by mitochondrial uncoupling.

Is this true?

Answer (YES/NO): NO